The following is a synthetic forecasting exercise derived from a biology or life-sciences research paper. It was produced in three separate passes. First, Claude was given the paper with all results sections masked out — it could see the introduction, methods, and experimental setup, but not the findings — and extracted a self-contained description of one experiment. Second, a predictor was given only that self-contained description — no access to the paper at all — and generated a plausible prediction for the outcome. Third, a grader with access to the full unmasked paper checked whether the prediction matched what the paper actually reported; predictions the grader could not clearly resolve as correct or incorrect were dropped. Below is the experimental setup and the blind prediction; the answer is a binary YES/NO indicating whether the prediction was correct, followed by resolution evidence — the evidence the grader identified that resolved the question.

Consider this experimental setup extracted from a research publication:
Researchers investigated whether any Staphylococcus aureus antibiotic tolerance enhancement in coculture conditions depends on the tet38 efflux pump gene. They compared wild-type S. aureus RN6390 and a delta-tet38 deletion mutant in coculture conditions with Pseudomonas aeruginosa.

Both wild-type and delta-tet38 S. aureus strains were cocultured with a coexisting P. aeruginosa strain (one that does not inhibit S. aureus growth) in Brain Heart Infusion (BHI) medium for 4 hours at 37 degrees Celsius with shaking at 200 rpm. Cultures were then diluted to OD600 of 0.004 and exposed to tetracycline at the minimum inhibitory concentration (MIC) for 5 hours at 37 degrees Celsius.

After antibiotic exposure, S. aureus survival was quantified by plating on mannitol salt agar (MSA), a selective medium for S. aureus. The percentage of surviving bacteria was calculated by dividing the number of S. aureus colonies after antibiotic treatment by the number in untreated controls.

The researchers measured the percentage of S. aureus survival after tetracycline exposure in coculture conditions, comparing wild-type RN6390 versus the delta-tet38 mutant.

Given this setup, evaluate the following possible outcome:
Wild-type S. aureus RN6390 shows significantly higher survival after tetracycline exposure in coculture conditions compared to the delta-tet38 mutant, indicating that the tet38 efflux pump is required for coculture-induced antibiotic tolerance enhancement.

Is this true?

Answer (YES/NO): YES